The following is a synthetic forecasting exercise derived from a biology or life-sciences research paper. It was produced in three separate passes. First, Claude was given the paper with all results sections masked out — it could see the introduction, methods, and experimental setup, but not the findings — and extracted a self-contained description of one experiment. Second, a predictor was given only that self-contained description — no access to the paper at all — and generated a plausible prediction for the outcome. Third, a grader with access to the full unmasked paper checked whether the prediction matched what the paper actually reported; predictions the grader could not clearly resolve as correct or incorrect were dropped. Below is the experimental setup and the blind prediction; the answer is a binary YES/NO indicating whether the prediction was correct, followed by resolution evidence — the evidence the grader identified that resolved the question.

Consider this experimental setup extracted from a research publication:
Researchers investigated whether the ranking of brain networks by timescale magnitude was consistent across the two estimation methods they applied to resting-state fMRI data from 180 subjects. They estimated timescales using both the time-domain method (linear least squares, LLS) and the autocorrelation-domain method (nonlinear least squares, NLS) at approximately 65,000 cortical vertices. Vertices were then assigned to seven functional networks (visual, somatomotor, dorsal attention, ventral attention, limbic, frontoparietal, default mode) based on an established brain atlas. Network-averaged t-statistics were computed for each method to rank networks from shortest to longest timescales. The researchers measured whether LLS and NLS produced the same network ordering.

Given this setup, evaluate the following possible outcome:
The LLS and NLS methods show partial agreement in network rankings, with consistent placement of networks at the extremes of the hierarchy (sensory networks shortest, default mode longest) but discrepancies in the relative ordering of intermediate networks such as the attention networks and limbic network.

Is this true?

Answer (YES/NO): NO